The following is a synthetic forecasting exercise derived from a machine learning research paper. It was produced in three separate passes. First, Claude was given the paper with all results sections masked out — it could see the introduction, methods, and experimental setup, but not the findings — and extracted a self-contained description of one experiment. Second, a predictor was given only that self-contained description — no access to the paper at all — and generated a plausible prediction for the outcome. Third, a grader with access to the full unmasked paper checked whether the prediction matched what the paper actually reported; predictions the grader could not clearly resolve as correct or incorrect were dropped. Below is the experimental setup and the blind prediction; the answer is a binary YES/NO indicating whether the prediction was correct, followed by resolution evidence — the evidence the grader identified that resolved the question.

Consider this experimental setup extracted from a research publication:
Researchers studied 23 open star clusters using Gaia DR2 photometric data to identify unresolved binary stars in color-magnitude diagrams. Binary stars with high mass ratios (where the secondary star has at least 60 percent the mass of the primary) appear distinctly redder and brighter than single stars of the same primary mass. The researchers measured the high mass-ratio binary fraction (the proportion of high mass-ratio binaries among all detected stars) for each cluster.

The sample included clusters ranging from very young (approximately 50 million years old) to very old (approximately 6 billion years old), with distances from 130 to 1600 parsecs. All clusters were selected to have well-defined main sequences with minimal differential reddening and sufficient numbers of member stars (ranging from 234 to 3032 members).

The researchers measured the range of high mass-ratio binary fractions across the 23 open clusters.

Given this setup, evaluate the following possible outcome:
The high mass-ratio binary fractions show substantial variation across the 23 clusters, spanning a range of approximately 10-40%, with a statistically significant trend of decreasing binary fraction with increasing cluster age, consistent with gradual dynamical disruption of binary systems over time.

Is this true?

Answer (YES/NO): NO